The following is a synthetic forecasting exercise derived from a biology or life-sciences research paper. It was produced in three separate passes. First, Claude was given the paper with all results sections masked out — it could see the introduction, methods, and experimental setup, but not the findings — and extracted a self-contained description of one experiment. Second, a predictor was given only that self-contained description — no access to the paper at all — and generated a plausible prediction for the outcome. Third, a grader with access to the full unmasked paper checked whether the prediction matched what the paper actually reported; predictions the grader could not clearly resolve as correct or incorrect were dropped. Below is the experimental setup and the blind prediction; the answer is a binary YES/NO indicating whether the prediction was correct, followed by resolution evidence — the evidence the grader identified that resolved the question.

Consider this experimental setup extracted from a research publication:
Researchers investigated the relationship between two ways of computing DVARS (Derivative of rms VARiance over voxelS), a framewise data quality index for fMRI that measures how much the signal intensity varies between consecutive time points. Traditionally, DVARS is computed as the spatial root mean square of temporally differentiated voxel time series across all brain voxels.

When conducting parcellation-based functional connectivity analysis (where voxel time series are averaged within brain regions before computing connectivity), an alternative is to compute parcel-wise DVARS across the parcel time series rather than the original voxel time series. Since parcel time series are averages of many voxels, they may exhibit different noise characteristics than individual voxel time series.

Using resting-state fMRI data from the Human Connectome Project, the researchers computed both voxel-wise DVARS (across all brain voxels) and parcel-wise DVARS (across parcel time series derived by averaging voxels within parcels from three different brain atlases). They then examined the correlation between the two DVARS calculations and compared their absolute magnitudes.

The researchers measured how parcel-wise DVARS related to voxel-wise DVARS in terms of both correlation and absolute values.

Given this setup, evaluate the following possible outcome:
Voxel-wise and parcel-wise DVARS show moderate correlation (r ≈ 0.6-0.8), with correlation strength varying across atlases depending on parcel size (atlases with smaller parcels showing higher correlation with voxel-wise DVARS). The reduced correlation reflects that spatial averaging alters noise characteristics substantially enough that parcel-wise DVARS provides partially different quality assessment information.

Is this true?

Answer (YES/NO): NO